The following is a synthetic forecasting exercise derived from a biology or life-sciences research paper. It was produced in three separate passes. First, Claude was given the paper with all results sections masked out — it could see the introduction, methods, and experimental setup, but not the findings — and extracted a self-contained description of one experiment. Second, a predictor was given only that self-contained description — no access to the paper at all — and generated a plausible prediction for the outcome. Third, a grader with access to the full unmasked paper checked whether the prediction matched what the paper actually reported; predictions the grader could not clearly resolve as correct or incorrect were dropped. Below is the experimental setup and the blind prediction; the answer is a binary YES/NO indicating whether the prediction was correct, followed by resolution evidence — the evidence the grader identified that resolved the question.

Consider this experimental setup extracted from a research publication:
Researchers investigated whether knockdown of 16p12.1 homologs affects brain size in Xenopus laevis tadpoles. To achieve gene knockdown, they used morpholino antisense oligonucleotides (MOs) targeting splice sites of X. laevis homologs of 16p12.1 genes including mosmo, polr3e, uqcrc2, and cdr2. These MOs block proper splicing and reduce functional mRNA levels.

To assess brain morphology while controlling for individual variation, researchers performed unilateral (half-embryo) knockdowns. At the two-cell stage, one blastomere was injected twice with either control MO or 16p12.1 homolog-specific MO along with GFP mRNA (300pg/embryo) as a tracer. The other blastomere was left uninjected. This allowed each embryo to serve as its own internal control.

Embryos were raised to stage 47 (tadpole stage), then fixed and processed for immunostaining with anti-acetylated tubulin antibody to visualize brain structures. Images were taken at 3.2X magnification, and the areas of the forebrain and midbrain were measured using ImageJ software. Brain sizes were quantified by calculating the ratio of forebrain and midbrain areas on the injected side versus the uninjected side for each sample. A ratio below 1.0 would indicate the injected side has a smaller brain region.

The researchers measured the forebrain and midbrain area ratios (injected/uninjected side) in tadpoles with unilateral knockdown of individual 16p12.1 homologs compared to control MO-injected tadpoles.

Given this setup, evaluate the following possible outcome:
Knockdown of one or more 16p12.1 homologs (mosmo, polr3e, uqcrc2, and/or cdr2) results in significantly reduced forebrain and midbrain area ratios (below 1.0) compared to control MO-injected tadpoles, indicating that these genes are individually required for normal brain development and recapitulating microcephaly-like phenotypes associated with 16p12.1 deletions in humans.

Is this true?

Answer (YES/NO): YES